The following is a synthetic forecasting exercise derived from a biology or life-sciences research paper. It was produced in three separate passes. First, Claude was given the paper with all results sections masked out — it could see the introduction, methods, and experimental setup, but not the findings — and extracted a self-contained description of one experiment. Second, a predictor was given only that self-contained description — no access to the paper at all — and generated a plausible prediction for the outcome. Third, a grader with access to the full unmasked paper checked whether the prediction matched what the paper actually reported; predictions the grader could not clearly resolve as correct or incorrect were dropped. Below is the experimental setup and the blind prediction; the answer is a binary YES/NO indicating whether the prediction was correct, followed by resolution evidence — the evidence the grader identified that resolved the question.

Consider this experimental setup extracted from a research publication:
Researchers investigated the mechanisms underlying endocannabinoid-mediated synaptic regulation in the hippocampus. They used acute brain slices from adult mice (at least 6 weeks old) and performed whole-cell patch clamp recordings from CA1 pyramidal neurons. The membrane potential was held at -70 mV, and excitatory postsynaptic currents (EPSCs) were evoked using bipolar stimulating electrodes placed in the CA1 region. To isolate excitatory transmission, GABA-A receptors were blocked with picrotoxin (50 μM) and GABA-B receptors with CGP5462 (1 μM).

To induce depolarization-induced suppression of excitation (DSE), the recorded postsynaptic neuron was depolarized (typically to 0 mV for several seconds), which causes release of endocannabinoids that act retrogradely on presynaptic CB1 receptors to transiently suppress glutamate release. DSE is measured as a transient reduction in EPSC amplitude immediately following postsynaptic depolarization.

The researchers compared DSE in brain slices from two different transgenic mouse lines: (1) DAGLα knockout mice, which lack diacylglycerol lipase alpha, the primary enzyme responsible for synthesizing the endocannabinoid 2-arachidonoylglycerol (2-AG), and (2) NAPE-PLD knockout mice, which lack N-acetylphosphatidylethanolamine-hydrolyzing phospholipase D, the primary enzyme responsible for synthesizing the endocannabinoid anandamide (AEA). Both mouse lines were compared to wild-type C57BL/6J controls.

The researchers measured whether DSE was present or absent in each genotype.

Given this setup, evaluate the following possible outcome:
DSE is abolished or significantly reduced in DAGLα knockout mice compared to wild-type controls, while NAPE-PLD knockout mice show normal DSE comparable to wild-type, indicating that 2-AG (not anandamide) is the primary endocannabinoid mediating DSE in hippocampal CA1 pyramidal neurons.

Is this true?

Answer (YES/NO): YES